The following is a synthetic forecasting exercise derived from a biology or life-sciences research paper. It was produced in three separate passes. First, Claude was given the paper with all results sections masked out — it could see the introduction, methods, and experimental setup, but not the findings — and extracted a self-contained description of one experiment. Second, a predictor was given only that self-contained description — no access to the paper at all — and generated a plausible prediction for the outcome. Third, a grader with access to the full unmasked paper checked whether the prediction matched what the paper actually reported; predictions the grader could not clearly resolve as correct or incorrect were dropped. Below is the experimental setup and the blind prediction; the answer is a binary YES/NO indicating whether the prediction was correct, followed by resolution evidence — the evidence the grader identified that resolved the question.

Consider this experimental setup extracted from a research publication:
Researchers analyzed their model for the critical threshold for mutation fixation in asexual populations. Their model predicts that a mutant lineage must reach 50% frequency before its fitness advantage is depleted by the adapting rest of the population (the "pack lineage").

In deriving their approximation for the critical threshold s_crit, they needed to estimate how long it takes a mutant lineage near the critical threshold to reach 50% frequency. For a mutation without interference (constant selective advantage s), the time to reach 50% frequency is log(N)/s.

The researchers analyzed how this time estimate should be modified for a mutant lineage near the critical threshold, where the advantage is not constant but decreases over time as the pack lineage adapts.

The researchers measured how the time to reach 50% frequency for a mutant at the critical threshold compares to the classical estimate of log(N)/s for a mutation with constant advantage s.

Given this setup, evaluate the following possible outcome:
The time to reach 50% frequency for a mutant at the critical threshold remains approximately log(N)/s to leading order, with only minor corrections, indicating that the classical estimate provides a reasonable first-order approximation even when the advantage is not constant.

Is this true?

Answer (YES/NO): NO